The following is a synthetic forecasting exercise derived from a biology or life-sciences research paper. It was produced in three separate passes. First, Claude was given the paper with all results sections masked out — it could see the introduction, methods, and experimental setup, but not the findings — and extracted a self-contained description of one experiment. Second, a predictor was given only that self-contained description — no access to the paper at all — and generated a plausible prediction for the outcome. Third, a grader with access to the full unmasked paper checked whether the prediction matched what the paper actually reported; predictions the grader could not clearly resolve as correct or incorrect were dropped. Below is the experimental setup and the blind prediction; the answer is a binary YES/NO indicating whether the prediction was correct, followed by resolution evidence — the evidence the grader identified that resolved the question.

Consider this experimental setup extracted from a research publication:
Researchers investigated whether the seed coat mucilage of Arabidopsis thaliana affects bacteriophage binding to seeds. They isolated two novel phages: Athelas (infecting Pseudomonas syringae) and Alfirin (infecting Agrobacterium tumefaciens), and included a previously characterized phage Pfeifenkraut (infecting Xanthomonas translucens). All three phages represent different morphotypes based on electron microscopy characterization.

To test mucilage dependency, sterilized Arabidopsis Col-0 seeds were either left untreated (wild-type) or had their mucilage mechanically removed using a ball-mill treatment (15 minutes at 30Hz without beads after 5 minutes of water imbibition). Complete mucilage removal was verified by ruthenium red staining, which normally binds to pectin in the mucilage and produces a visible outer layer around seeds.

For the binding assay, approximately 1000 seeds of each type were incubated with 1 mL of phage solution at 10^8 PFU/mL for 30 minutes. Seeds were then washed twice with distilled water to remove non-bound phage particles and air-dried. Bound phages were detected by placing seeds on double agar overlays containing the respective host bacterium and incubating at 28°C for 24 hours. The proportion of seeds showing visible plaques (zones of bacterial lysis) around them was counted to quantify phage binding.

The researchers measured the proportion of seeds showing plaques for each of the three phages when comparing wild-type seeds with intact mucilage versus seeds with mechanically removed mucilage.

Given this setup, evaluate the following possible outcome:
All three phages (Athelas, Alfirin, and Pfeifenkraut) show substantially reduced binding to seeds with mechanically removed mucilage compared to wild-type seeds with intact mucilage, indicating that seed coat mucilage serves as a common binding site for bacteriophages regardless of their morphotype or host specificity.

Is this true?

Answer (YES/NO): NO